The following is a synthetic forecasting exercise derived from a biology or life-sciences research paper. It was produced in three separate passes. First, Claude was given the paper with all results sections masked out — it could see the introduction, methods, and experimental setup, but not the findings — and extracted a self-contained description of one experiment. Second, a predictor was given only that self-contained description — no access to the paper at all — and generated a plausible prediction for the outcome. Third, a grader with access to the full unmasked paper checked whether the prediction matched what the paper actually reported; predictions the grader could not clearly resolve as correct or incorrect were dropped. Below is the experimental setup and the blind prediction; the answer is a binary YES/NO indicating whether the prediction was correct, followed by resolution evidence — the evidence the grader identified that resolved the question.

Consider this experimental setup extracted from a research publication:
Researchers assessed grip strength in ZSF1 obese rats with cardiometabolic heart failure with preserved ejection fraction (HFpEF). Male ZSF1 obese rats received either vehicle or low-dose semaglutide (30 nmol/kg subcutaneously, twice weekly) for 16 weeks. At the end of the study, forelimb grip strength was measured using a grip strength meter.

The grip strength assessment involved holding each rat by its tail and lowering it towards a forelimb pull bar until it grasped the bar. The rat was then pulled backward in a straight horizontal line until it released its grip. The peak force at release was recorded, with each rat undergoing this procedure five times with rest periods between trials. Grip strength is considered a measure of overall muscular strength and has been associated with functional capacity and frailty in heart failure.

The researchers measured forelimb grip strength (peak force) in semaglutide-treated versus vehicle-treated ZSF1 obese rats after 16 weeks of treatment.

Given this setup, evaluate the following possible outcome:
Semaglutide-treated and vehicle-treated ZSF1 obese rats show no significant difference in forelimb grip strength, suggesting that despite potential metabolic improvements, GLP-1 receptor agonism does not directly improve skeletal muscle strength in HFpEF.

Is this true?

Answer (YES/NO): YES